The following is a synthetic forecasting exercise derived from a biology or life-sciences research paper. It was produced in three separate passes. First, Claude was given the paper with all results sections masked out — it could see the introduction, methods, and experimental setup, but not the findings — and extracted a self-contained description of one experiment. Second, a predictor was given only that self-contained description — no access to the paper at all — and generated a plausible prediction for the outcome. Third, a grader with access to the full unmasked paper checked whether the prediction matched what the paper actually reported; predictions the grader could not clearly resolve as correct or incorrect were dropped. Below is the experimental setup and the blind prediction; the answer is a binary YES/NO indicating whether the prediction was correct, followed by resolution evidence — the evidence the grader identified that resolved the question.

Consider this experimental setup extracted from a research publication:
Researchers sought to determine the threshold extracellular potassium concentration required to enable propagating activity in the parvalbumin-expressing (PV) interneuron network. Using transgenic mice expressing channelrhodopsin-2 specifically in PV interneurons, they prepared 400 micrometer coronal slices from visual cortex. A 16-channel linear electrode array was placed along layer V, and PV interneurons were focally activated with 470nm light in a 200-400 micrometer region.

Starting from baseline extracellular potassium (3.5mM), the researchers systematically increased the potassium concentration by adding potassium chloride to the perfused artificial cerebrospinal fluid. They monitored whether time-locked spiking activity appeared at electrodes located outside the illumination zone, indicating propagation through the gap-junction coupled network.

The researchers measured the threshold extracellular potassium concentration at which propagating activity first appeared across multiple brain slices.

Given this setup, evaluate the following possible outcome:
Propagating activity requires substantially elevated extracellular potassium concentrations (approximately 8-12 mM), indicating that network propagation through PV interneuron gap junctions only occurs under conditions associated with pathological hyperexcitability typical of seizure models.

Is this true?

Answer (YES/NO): YES